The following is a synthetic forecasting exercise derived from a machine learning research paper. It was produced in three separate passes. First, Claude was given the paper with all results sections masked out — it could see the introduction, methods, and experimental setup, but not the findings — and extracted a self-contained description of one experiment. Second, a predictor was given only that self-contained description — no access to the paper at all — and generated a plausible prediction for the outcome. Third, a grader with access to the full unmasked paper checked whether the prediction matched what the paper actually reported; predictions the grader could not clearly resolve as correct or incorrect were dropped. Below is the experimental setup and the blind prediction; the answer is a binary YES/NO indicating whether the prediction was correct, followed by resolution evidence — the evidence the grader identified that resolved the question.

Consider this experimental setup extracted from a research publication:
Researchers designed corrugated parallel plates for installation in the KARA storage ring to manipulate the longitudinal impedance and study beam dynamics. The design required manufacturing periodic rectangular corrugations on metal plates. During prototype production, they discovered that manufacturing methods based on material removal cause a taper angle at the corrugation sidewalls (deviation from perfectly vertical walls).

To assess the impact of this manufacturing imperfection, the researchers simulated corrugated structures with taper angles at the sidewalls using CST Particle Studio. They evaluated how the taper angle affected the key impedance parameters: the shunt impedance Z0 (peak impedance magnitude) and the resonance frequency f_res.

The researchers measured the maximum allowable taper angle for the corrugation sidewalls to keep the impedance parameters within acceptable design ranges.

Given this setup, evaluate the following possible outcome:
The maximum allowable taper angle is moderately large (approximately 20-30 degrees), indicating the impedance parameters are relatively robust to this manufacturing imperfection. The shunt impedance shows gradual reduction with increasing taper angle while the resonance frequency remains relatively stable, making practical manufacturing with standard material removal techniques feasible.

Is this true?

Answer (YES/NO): NO